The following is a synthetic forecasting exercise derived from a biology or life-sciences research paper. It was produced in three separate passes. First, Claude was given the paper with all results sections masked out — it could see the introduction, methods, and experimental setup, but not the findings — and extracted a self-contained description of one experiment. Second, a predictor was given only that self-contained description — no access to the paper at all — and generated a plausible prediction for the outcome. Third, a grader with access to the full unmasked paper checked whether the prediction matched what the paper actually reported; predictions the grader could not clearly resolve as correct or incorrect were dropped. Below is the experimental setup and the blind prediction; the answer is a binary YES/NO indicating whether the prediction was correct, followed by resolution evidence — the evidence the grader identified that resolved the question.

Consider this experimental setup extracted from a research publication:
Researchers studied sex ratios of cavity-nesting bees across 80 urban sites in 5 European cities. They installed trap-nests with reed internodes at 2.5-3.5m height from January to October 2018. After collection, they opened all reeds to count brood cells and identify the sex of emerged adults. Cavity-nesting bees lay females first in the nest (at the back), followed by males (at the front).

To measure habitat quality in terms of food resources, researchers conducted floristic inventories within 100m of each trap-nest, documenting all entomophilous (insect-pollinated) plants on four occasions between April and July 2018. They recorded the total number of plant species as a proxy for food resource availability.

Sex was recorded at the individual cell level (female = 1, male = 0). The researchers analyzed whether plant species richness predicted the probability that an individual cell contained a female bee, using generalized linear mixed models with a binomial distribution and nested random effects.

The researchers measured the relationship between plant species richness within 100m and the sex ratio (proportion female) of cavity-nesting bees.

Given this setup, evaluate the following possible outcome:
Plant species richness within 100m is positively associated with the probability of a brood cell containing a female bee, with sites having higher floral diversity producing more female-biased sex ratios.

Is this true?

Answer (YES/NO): NO